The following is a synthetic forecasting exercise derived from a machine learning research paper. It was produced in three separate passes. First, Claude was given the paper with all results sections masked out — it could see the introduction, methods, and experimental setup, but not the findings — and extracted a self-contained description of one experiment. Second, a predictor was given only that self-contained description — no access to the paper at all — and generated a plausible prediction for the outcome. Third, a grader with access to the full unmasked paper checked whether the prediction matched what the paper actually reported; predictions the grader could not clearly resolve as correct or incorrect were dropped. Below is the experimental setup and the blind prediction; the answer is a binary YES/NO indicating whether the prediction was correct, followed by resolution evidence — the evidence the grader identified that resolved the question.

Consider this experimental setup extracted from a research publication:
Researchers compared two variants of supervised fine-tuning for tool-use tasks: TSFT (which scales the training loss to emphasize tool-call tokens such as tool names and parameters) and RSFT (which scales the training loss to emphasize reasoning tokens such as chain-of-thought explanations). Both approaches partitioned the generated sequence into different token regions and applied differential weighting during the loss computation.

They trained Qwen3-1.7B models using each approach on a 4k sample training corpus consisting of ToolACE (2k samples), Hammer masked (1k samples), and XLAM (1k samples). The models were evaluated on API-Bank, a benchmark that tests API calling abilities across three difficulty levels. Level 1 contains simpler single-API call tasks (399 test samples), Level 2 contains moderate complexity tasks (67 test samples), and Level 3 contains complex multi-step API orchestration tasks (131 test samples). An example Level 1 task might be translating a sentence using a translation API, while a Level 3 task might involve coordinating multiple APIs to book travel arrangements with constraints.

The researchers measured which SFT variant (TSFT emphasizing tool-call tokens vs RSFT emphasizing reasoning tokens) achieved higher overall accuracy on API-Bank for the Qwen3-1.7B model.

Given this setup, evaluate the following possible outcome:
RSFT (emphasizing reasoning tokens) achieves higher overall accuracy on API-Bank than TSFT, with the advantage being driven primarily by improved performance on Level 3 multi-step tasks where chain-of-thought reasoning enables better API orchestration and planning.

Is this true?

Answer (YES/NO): NO